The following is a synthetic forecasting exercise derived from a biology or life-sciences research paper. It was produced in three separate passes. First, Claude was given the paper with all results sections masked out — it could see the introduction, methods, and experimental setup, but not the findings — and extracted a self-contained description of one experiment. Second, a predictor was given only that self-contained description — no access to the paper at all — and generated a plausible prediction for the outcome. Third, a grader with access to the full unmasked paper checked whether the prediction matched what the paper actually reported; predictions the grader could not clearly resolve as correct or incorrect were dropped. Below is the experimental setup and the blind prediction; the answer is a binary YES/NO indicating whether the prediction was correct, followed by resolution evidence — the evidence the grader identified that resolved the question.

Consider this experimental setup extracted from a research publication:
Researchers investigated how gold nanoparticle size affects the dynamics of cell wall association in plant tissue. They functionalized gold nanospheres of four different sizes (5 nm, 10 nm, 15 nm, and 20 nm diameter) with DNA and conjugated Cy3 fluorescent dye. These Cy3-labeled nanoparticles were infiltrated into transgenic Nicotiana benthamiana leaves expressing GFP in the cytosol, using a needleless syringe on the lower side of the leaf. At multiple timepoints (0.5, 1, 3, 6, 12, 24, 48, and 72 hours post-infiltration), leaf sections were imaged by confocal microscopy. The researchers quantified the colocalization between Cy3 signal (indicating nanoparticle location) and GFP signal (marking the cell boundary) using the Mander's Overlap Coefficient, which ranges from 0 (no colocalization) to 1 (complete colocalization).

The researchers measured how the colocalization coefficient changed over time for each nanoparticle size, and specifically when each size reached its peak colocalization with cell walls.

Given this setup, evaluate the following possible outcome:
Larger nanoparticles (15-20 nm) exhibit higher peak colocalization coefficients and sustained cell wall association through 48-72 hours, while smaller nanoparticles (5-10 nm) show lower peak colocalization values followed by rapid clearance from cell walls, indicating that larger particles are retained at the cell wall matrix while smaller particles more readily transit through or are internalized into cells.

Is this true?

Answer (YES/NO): NO